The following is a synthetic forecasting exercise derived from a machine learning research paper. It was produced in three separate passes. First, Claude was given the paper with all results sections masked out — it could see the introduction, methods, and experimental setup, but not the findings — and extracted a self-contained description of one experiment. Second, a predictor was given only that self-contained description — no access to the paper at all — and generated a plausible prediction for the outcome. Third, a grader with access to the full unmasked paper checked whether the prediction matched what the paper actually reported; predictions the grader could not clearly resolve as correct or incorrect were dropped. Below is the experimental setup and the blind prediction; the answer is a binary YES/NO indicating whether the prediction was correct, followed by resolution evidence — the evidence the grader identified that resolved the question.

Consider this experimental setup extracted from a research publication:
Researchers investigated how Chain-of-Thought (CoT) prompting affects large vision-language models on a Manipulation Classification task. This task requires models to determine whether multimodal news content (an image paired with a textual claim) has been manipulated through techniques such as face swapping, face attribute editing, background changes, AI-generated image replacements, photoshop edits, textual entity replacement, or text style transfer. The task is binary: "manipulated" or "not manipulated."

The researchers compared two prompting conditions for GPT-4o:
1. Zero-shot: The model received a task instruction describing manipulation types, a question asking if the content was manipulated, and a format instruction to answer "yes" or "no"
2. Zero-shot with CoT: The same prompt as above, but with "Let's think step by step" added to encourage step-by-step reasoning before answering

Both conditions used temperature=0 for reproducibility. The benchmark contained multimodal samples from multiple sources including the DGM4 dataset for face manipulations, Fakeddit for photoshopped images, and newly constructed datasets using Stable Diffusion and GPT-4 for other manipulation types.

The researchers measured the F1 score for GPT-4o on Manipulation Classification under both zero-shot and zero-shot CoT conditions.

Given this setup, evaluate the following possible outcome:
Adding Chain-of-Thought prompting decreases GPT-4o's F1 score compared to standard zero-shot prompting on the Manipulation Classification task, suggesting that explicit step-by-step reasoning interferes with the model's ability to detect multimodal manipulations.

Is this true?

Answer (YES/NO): YES